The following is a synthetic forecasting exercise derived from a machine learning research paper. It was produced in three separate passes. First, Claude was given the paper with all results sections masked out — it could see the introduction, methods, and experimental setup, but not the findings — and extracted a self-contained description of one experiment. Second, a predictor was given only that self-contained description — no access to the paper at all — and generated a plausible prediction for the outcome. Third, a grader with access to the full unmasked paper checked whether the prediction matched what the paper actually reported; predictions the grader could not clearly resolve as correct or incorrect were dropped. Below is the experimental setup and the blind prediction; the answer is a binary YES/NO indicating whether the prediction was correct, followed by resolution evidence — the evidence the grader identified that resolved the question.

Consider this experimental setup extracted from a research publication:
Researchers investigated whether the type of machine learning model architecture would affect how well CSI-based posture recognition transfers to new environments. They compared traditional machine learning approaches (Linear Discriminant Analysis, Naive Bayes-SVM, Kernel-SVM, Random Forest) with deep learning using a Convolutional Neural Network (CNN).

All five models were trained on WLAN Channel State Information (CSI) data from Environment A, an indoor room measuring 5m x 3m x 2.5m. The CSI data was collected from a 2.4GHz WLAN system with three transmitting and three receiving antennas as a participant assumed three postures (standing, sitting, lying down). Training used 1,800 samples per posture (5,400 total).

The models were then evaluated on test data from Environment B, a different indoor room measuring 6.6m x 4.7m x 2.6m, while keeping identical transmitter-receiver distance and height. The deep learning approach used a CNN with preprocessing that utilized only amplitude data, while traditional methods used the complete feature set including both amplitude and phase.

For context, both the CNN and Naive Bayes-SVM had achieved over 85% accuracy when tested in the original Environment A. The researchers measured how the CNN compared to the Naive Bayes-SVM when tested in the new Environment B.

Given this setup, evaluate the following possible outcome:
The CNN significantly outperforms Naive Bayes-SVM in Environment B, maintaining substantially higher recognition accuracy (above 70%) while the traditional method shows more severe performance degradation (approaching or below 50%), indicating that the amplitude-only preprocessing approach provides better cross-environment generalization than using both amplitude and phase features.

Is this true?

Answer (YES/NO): NO